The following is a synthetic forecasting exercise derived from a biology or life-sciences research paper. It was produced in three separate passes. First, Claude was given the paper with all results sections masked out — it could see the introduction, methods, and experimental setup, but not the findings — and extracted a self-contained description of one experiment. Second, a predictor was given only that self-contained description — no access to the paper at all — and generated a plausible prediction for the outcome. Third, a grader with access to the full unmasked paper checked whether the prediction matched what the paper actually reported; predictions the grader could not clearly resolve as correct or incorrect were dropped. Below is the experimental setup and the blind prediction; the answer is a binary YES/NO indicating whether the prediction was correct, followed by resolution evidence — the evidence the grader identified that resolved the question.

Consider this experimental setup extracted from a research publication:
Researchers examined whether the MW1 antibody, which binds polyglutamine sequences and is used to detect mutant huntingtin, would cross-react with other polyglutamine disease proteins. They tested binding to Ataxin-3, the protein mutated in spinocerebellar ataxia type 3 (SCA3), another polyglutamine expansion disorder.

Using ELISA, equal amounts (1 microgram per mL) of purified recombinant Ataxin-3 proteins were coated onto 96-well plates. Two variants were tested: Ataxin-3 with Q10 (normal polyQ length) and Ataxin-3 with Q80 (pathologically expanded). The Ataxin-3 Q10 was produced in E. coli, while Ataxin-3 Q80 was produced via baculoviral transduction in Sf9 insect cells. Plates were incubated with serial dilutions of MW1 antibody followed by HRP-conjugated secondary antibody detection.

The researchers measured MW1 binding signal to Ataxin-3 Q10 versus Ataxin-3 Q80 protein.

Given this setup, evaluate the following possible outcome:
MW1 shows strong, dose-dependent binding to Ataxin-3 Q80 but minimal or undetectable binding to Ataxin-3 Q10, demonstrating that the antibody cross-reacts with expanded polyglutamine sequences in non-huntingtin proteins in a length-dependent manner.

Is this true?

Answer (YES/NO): NO